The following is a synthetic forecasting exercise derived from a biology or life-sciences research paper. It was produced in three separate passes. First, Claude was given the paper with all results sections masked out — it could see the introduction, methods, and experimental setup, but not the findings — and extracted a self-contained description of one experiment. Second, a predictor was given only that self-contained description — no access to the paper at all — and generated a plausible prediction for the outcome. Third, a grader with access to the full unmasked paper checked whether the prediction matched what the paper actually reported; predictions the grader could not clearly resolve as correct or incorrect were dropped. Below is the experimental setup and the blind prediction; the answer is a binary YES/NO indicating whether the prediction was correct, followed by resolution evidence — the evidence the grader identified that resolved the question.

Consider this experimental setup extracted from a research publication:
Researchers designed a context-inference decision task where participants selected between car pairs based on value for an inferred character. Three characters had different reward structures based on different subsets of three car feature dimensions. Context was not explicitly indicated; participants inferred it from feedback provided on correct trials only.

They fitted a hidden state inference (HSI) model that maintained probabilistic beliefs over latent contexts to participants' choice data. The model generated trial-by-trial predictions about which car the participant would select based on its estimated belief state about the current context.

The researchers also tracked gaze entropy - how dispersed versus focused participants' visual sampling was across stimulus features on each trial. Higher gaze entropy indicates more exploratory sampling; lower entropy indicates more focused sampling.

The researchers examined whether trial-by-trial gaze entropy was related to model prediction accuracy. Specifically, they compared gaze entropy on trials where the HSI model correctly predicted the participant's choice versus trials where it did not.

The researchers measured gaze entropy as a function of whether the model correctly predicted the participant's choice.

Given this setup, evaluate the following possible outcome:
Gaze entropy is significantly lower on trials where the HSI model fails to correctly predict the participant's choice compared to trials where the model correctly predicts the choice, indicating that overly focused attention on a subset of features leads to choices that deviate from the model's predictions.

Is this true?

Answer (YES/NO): NO